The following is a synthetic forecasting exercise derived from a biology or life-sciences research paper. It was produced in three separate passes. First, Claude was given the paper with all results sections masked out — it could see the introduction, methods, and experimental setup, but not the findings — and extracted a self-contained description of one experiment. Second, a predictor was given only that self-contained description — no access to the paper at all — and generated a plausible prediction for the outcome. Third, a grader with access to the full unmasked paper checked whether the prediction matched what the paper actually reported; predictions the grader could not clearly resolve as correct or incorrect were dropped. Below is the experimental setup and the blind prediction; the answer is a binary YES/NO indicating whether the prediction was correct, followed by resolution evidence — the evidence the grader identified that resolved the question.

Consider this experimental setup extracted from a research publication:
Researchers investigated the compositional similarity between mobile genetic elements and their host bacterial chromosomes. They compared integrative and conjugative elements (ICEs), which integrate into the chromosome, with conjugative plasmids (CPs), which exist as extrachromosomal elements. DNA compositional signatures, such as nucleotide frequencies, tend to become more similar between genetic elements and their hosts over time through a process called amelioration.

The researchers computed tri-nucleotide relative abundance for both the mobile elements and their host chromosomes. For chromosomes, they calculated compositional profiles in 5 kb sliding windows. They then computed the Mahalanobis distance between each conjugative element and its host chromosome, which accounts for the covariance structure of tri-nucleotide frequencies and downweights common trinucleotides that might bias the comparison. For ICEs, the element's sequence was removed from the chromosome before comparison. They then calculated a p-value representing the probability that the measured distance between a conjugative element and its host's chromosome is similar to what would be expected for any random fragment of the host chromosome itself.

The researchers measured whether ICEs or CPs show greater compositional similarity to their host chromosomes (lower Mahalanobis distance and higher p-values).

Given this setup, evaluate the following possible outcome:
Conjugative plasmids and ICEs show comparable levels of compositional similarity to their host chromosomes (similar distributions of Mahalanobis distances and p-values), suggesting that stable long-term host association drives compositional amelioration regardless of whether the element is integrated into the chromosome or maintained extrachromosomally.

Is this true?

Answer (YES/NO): NO